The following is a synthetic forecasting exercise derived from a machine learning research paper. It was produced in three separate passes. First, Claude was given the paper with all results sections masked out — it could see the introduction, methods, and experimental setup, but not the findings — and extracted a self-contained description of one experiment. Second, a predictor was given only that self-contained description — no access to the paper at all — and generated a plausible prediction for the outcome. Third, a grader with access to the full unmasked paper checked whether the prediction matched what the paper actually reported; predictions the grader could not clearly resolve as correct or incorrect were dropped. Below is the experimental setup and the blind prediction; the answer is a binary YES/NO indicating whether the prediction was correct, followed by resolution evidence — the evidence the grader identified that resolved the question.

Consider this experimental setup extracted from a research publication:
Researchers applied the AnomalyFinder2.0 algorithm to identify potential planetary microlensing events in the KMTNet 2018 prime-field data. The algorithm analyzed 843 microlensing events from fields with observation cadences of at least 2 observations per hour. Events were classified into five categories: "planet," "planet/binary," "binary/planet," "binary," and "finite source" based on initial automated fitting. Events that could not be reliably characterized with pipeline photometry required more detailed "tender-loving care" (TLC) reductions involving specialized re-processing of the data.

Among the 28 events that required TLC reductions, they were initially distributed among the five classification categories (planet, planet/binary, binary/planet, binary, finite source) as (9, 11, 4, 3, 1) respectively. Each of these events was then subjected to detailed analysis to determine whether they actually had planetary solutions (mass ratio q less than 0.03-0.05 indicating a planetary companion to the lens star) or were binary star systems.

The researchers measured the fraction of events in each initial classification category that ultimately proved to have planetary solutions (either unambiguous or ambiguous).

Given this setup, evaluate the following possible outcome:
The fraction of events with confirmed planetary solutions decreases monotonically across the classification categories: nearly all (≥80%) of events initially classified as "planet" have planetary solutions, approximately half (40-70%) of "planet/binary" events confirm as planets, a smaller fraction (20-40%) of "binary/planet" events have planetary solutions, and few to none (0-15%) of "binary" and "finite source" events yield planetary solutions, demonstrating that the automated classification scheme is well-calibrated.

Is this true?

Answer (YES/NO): NO